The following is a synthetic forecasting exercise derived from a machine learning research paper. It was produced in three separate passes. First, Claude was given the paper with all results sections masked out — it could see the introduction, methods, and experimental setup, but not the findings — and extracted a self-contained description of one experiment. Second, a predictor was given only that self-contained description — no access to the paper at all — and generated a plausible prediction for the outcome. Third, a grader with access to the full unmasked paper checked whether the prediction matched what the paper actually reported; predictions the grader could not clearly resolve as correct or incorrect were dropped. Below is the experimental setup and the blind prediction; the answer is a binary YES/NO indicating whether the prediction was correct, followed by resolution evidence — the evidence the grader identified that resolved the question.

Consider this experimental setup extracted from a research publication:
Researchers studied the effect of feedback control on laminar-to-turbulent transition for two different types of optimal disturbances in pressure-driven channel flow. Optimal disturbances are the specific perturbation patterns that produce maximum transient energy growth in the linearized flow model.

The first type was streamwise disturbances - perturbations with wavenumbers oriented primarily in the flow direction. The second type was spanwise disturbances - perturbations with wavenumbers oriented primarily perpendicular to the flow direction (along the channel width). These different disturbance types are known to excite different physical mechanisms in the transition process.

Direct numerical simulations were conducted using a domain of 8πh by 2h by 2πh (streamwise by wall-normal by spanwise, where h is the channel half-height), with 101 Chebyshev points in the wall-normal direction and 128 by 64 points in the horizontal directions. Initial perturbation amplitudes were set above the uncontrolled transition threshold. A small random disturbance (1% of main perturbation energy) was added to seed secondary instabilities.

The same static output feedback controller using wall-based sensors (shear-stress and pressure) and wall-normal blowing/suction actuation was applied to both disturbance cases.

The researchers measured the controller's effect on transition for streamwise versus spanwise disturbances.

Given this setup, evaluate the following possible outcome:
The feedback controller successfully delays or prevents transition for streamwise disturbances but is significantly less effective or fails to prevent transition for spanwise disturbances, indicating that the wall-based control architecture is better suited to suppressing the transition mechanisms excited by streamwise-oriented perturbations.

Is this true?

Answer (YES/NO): YES